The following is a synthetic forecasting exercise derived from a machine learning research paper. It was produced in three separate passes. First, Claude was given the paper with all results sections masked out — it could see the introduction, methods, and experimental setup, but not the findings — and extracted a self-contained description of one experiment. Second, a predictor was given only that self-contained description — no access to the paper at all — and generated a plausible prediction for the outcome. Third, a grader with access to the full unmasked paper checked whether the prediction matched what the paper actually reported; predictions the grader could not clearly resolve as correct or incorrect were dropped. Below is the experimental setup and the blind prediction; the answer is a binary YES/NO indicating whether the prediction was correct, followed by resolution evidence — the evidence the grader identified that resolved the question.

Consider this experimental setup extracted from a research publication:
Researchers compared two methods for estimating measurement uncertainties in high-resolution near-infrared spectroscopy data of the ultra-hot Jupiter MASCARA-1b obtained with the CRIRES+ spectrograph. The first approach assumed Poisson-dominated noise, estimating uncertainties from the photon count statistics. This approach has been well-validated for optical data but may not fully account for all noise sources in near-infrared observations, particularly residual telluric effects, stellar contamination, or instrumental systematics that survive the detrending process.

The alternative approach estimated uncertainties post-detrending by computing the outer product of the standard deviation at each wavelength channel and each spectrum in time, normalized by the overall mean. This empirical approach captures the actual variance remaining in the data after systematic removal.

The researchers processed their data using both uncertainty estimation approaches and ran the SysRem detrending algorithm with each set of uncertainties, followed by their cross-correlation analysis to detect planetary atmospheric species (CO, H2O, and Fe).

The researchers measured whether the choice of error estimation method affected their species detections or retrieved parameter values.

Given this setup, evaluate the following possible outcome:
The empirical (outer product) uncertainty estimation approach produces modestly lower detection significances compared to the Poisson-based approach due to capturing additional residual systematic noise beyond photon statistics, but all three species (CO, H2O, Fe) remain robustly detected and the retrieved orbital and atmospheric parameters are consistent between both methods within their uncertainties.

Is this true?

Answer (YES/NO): NO